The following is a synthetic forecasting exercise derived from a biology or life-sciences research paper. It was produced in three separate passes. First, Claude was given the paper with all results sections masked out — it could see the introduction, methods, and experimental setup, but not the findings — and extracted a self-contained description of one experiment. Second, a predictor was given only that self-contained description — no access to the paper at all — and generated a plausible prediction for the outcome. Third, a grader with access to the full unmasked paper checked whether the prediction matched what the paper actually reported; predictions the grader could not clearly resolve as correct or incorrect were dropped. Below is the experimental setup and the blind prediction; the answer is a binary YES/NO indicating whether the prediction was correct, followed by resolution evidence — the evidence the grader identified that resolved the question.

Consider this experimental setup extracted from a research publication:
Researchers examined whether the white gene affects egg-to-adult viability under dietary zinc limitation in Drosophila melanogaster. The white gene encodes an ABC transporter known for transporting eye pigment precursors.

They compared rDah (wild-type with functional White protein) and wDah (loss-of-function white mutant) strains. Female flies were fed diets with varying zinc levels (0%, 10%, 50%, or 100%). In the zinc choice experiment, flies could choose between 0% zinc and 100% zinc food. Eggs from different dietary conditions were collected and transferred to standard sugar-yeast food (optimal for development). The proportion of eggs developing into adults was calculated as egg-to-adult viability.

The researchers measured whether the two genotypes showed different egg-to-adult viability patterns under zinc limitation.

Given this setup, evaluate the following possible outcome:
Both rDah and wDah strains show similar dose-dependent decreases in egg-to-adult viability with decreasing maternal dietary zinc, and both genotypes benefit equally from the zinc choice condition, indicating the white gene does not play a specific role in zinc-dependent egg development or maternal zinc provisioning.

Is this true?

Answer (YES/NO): NO